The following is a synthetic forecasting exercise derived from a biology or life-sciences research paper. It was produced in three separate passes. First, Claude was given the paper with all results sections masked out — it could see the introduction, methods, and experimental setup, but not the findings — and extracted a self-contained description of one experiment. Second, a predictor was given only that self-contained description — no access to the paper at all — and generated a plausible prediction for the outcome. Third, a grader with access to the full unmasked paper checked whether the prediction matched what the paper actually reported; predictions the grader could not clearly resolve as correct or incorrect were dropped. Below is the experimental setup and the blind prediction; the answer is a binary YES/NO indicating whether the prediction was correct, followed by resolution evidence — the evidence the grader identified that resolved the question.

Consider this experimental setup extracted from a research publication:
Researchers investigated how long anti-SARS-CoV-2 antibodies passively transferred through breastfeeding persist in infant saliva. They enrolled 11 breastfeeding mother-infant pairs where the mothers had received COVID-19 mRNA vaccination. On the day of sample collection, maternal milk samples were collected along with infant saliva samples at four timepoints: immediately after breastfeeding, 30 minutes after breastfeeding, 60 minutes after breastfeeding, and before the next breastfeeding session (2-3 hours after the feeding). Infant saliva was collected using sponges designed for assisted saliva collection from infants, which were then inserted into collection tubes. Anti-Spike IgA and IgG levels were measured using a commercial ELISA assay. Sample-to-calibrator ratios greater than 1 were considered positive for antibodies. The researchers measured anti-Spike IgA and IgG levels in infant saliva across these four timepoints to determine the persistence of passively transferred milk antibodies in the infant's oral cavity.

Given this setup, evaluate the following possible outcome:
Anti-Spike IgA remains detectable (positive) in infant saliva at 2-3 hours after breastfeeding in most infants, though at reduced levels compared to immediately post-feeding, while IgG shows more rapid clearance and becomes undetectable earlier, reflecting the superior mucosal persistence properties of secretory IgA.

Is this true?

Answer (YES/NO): NO